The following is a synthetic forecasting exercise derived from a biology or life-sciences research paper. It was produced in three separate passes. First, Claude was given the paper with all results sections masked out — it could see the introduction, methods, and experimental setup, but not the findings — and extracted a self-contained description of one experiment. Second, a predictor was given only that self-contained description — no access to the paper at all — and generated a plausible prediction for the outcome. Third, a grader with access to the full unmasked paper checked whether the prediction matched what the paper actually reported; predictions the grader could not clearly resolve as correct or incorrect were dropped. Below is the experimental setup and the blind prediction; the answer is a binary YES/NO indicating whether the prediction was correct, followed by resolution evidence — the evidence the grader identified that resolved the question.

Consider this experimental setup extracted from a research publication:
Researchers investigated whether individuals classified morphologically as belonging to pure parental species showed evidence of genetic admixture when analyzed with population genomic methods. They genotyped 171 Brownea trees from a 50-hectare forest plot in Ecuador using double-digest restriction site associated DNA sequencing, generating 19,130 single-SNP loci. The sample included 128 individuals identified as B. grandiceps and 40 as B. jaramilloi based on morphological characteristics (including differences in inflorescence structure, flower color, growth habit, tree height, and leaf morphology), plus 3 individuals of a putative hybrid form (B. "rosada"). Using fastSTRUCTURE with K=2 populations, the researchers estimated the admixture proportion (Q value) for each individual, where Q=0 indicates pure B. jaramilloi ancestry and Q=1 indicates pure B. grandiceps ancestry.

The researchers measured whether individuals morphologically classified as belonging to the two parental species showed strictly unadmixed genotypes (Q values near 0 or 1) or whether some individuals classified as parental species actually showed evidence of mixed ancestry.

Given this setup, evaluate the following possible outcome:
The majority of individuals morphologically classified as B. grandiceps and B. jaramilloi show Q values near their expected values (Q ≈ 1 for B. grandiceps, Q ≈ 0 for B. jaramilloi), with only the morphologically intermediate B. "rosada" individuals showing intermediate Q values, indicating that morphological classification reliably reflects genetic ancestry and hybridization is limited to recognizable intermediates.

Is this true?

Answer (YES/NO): NO